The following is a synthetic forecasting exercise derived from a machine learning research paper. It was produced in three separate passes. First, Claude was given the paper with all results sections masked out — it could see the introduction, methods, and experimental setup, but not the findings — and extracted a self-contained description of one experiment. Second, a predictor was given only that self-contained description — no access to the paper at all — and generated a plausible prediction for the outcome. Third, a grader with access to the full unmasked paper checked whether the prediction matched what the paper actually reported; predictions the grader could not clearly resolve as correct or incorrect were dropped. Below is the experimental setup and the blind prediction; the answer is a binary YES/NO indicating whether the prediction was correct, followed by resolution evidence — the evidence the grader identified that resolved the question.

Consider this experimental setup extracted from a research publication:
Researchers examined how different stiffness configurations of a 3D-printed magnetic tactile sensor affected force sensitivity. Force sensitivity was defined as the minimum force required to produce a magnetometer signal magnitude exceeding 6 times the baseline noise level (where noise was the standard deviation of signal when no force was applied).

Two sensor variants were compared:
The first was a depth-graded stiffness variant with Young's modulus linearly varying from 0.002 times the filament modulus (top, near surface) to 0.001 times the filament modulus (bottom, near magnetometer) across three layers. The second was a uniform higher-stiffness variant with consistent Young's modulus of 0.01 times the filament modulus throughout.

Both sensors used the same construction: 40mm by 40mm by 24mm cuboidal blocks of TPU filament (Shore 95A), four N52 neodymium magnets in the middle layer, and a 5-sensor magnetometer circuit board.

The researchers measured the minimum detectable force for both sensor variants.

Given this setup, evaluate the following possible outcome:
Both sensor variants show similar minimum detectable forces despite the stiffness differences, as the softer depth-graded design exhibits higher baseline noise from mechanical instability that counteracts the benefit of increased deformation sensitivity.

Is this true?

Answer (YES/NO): NO